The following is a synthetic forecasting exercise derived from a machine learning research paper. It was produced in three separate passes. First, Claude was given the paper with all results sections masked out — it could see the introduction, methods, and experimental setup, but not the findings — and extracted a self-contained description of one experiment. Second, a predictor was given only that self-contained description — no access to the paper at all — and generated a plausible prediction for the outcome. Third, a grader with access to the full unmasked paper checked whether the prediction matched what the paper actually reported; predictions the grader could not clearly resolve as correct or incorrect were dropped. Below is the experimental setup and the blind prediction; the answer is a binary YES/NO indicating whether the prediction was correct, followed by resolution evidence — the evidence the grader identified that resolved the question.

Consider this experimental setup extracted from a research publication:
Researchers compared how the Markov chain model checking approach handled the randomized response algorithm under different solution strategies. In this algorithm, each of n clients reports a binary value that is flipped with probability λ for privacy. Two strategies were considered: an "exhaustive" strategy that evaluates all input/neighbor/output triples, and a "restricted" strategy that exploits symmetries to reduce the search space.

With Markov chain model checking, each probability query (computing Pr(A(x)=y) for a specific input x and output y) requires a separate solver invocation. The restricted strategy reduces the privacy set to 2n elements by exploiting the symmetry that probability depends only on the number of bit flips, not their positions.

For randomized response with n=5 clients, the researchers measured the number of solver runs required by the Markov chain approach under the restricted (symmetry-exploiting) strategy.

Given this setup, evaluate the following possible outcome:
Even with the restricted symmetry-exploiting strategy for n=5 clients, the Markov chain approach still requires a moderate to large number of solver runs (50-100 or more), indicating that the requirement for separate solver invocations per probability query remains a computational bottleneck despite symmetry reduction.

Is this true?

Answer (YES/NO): NO